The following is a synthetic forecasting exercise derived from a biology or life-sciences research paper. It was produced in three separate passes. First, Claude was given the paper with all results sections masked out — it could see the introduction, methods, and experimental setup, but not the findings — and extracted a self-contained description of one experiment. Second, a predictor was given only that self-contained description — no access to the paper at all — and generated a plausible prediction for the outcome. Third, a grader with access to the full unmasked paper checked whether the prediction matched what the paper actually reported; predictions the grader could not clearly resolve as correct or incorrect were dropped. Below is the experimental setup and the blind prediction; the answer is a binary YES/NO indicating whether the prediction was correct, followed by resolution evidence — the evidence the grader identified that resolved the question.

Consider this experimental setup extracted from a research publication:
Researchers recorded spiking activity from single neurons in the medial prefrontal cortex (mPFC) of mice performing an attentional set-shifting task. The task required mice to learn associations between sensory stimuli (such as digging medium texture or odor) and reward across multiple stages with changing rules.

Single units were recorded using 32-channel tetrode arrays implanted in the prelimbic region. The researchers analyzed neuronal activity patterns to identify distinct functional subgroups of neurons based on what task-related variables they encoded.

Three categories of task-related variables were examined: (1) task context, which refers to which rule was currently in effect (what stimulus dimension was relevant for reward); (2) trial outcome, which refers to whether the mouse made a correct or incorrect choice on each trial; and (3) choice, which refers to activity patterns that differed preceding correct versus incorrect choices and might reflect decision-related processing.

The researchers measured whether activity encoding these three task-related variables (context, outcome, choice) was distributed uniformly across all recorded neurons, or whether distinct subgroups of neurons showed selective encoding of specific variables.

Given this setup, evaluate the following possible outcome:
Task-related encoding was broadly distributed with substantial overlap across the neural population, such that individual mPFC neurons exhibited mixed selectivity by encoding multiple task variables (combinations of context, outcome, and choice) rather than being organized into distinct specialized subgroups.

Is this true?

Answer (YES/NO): NO